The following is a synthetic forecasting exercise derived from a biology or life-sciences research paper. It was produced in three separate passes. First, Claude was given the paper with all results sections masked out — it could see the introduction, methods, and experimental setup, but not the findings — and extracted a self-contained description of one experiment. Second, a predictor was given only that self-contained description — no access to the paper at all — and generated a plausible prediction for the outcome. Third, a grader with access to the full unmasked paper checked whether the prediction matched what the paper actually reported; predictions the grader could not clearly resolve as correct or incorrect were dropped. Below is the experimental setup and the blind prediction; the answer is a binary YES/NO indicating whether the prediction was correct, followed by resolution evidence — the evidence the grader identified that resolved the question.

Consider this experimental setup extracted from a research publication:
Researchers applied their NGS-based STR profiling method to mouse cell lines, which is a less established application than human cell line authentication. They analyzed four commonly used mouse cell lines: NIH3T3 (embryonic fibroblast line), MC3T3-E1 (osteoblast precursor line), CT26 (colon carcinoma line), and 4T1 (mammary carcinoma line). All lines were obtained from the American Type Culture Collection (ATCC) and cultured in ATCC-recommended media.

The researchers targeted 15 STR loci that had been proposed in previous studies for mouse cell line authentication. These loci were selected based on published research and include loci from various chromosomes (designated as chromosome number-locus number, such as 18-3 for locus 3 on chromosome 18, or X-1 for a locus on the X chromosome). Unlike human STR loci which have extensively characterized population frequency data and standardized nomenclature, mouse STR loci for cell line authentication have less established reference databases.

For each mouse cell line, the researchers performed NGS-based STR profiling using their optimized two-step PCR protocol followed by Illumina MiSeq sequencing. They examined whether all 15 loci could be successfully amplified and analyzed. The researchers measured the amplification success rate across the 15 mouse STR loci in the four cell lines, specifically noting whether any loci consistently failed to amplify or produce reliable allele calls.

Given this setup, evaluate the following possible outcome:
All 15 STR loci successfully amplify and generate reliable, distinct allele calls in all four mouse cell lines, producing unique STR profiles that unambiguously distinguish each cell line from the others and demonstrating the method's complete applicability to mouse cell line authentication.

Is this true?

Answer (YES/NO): NO